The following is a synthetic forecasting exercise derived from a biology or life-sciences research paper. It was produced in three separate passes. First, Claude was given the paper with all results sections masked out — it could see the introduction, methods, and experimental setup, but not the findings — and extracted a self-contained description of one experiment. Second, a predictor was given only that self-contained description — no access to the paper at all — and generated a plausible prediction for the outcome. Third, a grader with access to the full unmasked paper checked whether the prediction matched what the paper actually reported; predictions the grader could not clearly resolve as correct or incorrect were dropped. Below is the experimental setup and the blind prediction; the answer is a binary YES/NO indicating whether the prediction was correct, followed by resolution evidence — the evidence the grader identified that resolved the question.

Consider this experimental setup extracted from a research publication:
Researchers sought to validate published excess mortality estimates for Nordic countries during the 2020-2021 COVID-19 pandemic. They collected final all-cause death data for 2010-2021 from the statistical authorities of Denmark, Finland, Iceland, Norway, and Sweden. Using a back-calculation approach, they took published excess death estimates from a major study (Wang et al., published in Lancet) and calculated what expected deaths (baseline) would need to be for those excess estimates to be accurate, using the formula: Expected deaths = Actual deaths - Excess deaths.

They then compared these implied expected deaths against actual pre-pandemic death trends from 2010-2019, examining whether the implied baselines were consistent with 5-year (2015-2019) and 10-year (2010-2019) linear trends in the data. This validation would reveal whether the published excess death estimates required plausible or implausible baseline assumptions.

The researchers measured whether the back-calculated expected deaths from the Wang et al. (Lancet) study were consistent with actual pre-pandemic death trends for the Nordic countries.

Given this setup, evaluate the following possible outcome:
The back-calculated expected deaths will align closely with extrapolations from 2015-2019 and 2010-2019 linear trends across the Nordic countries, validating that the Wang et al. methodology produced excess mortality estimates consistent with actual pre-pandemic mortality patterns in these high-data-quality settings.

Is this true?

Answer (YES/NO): NO